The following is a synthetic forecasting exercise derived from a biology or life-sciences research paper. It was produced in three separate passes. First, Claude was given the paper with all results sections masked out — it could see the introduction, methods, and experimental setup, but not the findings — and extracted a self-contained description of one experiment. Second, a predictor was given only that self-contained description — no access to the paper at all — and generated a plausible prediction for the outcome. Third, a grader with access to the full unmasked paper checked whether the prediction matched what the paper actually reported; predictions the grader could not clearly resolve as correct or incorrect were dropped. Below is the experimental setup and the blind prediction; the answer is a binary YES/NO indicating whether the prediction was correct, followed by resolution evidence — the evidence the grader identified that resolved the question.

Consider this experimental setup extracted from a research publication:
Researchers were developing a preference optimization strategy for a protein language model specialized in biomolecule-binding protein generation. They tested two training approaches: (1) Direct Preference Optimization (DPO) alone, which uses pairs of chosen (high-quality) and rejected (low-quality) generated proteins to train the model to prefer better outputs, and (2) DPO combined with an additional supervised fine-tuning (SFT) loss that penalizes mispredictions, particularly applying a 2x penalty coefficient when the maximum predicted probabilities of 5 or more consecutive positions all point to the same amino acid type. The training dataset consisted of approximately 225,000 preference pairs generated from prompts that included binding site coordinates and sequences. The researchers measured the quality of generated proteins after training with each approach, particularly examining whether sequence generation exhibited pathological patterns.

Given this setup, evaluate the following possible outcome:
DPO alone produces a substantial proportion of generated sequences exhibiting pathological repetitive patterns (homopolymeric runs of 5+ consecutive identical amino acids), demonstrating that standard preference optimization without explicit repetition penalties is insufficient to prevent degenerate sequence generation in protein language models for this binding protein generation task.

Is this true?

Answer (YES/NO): YES